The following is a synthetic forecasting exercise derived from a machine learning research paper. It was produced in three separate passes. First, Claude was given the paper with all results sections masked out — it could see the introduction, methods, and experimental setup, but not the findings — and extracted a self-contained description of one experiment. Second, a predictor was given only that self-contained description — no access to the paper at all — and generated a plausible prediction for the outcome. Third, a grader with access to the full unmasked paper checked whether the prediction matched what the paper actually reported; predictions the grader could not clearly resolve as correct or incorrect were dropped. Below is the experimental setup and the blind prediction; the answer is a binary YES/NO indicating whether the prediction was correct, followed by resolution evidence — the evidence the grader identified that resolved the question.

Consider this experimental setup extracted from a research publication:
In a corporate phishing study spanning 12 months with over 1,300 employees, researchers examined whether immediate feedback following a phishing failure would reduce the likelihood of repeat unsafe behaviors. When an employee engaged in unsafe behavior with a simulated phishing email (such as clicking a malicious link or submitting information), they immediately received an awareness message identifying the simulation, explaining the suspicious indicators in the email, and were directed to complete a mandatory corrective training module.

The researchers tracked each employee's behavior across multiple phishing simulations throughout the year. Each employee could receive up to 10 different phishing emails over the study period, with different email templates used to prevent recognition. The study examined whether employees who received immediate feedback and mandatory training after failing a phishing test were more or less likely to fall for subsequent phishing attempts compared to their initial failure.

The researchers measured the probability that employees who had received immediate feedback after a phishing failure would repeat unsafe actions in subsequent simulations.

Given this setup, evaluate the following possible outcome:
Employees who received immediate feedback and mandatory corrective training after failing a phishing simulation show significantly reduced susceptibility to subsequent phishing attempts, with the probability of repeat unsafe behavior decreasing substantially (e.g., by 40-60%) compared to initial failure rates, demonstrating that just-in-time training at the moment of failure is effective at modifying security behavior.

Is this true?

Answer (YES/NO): YES